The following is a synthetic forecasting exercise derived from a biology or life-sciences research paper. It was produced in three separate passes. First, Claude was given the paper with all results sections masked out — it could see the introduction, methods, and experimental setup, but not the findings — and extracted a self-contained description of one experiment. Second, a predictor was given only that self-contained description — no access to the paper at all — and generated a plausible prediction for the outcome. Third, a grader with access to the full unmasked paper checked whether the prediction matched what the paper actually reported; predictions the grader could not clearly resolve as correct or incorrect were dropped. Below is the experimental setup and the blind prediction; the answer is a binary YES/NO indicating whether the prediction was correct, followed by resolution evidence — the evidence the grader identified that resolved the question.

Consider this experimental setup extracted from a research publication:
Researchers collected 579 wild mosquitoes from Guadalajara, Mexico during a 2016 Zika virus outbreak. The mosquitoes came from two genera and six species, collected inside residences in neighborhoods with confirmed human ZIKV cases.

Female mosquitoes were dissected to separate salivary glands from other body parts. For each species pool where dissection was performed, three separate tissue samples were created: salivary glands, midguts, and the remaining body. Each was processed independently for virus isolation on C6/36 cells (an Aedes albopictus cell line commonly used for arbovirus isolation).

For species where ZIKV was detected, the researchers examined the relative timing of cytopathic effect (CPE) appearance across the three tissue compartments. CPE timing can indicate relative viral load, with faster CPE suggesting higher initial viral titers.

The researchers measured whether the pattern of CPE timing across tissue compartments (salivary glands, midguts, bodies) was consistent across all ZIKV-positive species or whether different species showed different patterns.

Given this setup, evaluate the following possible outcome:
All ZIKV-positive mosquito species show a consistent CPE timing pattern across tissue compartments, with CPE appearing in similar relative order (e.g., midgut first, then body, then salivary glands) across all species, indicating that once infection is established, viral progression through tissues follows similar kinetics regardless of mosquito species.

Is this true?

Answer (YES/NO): NO